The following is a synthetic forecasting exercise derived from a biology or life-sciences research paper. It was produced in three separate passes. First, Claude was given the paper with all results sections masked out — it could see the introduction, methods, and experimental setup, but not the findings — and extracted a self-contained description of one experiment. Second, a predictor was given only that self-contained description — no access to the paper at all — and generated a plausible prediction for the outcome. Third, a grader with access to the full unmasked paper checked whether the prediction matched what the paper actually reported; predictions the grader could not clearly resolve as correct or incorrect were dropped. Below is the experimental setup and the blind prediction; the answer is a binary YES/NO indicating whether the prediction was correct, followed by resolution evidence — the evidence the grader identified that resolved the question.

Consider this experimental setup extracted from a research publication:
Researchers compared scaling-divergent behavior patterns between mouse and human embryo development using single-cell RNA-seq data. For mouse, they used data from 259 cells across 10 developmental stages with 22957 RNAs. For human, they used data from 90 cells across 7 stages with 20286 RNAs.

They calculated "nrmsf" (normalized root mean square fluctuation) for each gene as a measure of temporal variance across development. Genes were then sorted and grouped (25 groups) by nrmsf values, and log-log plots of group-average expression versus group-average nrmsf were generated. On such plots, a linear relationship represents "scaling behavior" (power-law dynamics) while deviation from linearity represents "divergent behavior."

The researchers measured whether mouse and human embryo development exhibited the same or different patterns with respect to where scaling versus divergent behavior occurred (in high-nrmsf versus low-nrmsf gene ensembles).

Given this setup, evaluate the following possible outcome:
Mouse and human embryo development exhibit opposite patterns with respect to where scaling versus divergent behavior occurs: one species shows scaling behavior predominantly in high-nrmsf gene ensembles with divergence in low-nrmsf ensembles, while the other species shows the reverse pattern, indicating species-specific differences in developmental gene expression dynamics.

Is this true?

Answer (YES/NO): NO